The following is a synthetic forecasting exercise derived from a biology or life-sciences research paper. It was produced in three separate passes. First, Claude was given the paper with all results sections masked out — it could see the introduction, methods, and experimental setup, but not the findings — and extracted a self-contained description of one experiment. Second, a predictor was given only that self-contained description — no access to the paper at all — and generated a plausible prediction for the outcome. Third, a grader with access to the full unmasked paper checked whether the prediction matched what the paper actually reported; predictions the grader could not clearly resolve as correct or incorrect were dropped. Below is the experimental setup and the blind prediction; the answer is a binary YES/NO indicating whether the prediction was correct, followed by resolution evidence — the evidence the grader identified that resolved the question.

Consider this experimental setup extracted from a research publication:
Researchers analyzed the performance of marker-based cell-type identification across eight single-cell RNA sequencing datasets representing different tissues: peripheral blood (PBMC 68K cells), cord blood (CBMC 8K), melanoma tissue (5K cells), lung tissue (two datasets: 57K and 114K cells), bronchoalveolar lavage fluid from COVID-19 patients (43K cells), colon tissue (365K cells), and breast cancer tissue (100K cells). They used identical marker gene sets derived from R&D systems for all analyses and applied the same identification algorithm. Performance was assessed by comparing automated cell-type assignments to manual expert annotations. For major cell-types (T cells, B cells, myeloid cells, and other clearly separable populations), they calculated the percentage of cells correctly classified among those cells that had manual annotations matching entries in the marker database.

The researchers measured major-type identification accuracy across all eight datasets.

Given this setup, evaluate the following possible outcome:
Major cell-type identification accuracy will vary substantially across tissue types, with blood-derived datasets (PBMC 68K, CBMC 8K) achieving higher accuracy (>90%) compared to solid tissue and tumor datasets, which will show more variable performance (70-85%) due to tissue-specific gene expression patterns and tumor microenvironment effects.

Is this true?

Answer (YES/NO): NO